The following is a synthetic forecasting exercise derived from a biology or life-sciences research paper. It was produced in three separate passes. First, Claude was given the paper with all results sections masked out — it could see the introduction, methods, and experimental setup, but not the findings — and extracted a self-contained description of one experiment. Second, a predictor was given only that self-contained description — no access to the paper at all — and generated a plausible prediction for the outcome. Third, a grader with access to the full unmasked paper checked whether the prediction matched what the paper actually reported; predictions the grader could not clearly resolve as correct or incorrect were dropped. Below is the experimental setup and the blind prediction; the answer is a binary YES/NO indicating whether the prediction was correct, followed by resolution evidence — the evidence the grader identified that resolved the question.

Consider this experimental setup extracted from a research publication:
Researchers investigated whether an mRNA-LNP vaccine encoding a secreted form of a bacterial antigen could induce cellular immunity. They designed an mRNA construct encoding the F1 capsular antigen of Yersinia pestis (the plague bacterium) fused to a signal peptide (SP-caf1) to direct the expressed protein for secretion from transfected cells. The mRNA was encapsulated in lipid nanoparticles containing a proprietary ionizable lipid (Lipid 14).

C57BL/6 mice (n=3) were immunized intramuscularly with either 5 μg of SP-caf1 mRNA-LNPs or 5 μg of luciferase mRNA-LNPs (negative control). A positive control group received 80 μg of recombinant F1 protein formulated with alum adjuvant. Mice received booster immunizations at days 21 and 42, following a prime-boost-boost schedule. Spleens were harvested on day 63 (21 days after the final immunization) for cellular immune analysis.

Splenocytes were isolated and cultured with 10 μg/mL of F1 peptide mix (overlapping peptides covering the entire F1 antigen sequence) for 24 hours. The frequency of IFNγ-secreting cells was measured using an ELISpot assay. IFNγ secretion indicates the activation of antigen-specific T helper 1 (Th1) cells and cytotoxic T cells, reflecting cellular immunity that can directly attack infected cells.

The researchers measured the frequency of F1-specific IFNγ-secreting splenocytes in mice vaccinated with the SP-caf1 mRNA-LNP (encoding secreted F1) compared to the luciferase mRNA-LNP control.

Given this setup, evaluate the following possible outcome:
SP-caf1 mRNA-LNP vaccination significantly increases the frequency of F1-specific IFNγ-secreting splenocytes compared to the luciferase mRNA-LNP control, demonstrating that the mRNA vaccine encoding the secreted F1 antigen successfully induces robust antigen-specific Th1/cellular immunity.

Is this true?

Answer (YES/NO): YES